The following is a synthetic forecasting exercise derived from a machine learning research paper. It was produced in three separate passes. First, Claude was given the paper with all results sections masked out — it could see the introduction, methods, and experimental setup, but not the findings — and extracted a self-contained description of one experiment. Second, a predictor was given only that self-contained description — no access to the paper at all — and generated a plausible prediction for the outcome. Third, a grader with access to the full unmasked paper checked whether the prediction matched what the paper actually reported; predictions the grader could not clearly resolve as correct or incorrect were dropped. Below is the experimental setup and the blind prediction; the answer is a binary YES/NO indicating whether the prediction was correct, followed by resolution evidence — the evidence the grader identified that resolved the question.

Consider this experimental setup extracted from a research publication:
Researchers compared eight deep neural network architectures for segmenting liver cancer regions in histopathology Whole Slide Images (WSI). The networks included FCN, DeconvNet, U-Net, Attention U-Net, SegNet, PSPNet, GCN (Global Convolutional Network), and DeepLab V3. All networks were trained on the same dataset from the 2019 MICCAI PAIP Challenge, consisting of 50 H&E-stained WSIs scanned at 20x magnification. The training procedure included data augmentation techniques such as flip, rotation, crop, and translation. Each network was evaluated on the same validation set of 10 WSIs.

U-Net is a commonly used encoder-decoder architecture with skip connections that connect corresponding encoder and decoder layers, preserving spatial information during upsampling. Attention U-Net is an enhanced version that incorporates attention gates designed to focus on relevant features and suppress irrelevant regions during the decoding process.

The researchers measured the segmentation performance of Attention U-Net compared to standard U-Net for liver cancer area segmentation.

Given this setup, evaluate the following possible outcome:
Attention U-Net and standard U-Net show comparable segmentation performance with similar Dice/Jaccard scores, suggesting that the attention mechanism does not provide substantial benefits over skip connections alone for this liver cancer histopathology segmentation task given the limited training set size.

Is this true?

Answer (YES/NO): NO